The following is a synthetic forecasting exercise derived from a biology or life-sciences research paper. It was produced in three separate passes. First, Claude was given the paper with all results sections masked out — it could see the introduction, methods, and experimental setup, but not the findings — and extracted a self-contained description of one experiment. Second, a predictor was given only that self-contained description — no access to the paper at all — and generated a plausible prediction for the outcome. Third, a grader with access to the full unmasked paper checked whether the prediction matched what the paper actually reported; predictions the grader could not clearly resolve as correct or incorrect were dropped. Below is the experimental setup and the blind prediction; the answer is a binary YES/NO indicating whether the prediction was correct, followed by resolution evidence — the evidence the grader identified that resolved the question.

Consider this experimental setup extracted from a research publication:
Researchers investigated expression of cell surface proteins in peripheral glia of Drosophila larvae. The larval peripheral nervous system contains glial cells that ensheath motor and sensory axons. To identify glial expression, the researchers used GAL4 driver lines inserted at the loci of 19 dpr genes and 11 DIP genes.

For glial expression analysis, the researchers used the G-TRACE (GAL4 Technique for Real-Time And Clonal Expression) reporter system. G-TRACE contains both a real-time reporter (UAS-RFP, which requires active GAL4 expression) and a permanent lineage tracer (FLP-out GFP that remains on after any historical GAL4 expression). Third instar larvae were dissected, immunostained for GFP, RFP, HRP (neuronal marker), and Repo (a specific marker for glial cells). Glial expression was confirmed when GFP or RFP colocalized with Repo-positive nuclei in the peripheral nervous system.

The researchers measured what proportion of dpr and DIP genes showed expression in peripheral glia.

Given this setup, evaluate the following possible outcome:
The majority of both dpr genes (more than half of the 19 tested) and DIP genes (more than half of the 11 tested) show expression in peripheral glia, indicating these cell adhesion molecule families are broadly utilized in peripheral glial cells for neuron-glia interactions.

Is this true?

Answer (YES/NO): NO